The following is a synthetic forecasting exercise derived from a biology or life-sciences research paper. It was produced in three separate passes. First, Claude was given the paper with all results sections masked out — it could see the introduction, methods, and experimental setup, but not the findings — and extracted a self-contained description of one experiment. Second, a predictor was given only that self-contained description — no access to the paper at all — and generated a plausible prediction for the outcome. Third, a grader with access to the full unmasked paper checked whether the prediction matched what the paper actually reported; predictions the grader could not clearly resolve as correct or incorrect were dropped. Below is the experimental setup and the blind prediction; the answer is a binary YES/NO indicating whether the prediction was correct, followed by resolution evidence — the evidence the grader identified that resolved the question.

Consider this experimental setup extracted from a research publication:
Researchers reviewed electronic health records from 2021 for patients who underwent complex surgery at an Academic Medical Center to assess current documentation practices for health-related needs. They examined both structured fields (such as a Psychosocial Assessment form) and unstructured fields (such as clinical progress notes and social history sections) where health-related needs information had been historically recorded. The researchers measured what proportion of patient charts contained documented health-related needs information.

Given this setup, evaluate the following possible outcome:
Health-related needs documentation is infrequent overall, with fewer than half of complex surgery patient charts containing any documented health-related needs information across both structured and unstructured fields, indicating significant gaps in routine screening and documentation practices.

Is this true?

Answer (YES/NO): NO